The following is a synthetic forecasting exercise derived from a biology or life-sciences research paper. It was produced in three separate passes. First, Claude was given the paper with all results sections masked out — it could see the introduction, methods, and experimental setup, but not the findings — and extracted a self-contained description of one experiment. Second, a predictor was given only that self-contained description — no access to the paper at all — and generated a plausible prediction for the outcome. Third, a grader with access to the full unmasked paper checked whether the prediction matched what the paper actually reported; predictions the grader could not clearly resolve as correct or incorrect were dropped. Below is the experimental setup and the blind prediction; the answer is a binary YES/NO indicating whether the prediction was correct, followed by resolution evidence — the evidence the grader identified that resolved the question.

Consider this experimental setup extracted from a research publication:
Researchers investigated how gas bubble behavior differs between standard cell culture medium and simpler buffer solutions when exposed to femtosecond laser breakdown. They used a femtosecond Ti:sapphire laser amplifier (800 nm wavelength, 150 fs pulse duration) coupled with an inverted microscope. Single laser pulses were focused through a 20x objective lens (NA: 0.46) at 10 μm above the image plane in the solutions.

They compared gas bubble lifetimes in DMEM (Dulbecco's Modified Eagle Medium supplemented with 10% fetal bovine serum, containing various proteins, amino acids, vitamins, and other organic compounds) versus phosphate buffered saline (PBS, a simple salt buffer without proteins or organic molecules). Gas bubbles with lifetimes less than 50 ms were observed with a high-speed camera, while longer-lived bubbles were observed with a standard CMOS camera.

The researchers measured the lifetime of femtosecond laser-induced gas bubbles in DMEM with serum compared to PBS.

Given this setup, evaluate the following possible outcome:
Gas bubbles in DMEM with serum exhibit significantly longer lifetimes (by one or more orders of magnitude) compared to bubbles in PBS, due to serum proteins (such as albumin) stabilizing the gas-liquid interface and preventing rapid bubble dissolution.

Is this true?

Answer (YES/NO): YES